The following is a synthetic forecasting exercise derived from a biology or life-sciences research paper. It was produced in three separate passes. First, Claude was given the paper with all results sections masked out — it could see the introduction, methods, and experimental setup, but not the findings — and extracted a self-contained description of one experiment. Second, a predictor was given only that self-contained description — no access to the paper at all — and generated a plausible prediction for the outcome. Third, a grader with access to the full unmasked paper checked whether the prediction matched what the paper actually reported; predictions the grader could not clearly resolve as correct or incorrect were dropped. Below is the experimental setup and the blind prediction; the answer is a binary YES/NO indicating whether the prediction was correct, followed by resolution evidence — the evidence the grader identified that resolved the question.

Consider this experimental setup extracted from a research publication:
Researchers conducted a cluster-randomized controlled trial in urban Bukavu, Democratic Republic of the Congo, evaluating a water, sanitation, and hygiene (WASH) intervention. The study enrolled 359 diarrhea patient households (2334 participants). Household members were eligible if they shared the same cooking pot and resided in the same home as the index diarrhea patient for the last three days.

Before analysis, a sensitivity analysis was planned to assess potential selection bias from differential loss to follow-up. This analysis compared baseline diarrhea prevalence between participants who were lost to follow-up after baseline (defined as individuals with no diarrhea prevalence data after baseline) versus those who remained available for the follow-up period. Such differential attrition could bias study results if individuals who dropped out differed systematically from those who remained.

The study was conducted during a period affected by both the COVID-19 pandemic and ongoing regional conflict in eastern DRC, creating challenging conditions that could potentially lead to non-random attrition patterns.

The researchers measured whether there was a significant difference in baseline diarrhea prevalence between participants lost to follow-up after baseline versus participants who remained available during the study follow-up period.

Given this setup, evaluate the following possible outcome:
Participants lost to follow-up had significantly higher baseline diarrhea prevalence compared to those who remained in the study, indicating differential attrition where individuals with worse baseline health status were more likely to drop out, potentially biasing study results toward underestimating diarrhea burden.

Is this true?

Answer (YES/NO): NO